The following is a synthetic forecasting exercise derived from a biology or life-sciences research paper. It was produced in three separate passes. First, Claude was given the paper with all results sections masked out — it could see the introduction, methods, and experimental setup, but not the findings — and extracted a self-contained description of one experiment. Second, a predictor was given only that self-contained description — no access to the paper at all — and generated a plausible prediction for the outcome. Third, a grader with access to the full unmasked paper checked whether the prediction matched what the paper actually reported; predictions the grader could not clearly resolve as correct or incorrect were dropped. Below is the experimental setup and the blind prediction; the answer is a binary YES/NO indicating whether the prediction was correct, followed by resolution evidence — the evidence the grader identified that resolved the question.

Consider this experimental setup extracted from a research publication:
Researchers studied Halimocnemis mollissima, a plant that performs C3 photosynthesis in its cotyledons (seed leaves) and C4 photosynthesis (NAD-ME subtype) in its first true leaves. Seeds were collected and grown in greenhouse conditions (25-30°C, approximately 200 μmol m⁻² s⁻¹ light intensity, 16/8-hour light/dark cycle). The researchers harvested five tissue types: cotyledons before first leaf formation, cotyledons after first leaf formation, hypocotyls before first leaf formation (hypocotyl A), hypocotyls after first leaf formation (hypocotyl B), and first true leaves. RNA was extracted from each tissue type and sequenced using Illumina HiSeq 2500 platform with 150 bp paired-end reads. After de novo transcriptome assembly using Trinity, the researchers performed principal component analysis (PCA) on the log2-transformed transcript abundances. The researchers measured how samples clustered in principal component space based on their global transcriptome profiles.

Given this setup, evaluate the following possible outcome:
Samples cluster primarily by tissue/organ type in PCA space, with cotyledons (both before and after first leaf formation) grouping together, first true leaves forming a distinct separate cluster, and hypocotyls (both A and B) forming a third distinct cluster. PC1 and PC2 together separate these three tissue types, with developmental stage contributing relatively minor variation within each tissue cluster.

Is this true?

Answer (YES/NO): NO